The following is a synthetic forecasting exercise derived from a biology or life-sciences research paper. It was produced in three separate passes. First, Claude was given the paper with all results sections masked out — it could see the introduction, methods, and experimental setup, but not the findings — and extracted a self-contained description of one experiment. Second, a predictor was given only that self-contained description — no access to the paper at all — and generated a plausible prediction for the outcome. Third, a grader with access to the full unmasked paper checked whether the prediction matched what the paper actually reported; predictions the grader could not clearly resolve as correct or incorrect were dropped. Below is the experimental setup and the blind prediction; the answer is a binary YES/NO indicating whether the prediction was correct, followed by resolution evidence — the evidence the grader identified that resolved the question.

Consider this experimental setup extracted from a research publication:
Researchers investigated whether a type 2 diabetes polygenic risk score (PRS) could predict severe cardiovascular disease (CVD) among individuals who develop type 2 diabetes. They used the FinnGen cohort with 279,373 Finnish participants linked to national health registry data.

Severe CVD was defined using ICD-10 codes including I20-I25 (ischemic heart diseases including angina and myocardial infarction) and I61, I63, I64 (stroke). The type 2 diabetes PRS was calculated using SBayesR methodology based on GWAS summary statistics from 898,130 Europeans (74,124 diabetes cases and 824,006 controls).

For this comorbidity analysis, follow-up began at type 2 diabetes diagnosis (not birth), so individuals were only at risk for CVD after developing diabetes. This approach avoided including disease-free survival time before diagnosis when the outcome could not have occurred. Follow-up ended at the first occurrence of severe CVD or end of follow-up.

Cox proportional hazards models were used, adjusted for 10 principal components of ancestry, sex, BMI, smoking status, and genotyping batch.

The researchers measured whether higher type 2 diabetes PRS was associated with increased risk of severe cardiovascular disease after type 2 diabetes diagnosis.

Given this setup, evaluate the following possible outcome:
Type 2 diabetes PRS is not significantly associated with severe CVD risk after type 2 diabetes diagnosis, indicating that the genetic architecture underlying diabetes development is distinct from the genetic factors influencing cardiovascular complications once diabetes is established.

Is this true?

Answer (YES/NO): NO